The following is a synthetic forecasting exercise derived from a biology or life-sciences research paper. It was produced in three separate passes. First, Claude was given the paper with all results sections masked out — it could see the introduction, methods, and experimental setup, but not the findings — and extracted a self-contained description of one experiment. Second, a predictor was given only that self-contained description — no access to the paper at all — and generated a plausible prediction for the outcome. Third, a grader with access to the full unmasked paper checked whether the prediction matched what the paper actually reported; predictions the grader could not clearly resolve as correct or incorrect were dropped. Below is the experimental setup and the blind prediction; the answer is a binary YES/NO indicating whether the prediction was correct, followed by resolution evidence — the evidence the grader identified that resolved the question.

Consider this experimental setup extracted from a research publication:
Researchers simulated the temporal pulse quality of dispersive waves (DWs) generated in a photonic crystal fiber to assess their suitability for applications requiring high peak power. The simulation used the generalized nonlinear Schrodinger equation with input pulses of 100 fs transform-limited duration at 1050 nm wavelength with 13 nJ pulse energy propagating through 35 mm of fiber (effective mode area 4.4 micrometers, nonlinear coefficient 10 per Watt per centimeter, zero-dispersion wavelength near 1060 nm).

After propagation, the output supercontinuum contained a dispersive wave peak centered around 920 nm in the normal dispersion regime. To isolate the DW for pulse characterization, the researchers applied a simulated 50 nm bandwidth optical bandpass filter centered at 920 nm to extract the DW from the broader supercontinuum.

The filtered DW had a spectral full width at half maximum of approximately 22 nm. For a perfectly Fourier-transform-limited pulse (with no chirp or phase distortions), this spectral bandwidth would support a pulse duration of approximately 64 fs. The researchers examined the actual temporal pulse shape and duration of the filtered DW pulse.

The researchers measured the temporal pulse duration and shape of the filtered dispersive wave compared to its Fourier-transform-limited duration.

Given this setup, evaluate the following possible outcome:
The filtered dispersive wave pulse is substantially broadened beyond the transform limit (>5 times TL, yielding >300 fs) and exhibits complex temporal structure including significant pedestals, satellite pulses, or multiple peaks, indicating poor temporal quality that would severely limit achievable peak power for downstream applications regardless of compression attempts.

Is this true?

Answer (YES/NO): NO